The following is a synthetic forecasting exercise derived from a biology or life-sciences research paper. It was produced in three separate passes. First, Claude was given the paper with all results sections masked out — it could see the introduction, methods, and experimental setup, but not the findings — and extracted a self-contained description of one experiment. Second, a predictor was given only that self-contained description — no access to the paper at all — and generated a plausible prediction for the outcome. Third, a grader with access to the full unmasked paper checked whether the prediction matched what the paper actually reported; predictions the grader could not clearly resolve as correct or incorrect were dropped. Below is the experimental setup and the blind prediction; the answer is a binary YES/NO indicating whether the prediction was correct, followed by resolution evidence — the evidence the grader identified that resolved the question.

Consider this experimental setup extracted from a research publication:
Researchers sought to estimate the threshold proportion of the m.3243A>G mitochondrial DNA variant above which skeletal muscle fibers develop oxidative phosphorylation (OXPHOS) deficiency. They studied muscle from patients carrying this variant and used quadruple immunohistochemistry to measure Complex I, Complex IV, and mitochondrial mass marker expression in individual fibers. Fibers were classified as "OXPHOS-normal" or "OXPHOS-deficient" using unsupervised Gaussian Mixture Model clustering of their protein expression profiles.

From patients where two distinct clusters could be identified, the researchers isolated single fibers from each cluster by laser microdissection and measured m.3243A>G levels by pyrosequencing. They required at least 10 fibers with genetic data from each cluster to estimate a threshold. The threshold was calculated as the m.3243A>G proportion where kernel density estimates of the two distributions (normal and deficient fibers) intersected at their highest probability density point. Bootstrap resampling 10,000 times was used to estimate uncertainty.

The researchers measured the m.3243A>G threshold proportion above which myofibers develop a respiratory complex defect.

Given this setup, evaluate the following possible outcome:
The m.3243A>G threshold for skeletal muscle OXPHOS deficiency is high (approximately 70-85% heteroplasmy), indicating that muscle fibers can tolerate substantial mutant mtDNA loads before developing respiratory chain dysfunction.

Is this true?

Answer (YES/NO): YES